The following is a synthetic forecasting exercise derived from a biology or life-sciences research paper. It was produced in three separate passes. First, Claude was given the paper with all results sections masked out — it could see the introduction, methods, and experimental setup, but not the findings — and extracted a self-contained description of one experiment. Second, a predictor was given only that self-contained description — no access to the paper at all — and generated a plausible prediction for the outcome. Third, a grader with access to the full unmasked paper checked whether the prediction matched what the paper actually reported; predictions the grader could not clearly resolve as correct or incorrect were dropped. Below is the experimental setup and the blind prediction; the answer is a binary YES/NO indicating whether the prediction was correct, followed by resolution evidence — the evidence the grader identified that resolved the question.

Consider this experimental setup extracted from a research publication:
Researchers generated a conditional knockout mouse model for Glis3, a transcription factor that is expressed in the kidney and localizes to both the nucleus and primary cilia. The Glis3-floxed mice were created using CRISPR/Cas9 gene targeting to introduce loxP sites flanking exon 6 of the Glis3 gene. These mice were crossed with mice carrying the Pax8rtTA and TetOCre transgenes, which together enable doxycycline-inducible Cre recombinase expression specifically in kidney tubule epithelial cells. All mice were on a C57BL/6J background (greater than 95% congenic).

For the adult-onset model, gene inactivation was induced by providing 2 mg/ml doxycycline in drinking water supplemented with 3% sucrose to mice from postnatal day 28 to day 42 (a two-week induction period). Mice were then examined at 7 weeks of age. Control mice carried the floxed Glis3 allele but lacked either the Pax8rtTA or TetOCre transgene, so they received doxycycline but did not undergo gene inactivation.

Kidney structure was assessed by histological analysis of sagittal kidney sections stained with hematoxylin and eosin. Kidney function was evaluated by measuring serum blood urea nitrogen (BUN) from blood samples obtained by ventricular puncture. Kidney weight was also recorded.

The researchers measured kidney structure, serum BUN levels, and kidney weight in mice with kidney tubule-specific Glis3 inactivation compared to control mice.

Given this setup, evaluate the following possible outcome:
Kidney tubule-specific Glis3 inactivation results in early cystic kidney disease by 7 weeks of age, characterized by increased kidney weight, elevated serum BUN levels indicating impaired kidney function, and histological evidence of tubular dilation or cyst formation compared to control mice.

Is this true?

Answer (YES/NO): NO